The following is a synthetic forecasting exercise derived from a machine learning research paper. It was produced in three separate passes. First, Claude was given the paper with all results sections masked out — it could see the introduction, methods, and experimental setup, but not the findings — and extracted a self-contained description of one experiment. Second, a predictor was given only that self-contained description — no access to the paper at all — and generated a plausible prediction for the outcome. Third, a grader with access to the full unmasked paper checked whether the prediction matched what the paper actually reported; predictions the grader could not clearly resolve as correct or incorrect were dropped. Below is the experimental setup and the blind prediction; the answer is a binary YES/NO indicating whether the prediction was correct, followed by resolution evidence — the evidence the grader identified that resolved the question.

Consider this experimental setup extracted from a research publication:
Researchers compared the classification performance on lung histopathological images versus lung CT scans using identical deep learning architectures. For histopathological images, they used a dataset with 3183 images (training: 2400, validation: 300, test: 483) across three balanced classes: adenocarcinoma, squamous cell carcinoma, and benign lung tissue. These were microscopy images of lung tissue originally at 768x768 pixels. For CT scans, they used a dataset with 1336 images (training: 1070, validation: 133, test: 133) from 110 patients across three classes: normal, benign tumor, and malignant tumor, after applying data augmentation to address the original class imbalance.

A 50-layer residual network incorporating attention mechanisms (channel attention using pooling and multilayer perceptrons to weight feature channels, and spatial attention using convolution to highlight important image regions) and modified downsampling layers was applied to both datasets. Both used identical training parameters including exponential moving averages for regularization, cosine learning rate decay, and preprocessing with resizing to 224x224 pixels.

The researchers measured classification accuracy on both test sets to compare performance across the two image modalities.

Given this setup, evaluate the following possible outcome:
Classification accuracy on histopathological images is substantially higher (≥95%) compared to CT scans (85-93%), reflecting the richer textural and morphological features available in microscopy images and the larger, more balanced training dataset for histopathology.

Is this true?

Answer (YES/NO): NO